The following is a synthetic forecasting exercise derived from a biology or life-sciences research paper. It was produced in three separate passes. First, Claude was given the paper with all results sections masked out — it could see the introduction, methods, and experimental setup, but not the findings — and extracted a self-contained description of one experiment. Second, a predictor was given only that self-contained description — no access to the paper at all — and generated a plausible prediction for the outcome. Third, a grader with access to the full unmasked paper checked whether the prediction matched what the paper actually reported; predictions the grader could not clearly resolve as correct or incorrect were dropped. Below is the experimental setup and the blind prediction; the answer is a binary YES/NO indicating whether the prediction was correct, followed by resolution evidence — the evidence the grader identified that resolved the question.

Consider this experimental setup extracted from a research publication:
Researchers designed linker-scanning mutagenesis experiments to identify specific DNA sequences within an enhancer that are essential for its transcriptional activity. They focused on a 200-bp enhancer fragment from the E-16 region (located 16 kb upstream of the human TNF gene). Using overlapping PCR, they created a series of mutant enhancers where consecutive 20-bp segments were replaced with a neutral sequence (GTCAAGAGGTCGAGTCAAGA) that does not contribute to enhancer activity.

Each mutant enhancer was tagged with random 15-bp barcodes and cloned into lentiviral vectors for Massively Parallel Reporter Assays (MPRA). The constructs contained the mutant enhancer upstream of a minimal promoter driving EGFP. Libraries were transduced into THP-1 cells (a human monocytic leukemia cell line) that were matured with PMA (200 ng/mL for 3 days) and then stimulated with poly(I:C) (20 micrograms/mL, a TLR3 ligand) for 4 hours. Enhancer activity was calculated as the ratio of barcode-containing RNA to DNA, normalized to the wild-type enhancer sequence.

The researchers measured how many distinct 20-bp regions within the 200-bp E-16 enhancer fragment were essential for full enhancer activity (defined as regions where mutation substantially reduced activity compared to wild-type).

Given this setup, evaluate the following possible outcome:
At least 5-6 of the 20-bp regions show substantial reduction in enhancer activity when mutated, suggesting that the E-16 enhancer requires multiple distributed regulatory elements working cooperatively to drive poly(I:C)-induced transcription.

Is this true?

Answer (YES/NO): NO